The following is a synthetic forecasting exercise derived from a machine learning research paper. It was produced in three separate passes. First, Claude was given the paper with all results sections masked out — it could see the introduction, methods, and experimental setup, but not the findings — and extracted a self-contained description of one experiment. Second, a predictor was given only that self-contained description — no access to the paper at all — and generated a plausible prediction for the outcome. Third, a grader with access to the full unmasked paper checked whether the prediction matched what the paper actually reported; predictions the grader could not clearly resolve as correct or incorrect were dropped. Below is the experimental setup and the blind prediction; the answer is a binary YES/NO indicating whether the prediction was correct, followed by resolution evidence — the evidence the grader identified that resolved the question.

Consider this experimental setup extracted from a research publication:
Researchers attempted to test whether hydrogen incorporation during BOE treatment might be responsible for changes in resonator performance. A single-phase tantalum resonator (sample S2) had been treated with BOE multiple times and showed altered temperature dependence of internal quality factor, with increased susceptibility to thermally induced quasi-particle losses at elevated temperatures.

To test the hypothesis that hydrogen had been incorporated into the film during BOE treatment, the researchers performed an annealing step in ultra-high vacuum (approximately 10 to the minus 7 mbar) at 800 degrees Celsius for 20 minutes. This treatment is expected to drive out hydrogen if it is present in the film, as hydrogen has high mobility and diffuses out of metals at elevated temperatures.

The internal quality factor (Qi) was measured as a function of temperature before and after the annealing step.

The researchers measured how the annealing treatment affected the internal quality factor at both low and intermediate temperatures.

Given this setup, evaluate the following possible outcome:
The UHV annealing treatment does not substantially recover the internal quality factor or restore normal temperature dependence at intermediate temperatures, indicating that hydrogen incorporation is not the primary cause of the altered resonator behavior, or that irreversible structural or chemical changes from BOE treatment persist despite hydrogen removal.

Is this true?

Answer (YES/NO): NO